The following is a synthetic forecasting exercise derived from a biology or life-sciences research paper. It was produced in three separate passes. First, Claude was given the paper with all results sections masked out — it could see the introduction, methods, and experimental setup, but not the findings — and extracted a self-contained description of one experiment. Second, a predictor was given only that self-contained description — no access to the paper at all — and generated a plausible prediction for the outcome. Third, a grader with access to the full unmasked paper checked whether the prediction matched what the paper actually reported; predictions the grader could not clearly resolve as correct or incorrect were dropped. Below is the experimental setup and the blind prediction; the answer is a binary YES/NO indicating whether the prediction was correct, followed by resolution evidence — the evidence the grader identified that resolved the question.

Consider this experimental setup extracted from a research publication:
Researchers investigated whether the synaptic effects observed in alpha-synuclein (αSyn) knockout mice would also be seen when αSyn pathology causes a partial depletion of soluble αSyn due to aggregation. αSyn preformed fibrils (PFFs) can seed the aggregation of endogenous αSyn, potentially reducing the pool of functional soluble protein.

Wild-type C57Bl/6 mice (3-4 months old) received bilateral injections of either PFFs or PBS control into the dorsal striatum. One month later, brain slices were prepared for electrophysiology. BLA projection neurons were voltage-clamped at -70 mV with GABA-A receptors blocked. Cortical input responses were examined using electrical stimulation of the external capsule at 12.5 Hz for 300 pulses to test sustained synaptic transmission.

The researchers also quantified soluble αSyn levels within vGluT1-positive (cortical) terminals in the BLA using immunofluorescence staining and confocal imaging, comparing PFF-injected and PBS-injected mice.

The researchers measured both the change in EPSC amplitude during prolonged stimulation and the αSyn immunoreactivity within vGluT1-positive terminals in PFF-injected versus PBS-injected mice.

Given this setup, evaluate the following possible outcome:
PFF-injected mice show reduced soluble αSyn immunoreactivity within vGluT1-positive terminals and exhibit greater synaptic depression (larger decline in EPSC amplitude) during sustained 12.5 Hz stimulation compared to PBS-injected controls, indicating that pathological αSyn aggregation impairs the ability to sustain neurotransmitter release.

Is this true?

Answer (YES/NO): YES